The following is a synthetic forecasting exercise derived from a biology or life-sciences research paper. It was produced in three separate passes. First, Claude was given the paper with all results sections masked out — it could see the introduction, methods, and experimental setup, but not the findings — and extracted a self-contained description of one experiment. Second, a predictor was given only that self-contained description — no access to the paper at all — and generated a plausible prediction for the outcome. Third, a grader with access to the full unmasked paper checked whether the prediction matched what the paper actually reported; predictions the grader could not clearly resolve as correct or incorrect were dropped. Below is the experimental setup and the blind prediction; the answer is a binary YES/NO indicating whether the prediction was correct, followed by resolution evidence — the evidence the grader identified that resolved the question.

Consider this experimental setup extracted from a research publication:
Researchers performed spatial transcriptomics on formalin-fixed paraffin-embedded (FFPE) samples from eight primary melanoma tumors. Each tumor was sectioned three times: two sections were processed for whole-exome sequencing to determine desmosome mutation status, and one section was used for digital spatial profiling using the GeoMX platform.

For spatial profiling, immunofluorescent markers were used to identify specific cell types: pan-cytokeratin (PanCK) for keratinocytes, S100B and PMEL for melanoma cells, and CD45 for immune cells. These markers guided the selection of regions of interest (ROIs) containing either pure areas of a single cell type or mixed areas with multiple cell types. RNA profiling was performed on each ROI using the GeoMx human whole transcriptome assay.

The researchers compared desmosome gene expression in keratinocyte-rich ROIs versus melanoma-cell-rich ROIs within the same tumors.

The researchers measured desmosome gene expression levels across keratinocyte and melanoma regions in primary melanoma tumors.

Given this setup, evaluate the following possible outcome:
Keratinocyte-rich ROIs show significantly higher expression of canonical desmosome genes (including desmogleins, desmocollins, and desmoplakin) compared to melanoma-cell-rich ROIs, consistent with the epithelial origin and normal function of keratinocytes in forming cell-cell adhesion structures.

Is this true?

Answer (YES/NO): YES